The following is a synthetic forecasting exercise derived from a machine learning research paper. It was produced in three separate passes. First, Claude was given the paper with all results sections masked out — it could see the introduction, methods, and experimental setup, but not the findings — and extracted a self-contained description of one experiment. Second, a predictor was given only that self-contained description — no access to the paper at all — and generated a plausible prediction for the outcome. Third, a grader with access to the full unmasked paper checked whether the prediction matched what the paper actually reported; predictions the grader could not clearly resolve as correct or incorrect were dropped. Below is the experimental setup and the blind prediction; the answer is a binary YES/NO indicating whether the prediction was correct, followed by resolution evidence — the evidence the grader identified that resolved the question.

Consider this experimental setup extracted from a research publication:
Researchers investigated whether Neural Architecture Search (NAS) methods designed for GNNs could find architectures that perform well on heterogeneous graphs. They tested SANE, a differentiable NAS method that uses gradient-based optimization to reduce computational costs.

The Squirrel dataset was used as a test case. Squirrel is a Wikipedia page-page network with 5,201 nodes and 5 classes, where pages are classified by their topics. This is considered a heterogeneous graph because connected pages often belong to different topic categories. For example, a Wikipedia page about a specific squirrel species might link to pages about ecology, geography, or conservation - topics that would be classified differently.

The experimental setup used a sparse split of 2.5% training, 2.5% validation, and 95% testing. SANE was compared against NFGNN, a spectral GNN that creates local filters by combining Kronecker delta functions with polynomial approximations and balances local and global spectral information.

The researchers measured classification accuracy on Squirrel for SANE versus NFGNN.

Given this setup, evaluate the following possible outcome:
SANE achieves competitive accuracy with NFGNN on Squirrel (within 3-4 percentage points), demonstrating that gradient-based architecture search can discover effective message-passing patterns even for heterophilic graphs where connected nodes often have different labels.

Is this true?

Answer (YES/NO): YES